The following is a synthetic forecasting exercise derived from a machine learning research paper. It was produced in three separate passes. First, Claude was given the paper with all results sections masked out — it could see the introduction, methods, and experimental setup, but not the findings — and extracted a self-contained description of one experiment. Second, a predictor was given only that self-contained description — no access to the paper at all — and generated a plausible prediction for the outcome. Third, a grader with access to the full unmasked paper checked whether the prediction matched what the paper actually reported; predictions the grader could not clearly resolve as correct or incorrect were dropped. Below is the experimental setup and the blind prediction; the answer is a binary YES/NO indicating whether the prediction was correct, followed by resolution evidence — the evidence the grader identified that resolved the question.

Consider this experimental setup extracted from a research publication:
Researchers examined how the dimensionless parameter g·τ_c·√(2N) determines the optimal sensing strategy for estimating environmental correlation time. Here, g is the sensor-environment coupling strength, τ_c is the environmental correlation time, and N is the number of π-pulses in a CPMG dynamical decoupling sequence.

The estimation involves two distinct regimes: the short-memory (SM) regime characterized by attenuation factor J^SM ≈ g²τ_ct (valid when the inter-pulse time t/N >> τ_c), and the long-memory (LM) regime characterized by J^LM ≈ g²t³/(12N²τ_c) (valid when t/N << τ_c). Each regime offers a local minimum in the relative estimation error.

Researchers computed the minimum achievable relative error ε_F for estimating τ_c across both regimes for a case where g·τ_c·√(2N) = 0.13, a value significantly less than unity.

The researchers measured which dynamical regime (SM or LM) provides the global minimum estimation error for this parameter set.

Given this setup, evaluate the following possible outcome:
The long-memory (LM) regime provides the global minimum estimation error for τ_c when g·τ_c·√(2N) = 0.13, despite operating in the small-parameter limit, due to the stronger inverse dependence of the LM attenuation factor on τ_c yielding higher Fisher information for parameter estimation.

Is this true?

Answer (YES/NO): NO